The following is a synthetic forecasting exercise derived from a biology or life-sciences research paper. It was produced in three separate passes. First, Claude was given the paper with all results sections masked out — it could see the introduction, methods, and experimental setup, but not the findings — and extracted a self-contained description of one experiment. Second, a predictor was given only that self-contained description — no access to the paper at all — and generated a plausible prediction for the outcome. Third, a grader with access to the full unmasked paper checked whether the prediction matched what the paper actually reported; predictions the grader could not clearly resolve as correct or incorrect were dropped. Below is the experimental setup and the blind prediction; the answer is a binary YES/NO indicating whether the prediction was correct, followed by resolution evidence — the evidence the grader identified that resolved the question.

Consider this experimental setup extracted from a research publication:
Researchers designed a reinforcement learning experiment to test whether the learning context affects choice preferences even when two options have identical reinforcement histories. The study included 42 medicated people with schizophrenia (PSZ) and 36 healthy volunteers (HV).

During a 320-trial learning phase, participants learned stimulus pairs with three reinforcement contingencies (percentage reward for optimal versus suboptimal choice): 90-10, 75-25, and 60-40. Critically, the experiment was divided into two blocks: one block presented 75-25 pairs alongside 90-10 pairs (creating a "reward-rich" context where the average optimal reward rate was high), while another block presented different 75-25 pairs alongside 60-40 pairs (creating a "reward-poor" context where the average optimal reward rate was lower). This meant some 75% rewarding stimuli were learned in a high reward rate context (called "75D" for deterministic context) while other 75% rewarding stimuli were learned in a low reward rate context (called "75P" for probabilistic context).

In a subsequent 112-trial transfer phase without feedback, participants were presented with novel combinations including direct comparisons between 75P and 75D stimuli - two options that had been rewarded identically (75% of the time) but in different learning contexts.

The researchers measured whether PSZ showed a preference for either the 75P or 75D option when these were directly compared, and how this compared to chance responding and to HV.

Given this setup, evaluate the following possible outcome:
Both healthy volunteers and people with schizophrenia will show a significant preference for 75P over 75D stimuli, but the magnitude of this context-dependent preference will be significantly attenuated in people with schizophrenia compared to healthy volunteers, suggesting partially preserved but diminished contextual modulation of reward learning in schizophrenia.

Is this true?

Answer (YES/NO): NO